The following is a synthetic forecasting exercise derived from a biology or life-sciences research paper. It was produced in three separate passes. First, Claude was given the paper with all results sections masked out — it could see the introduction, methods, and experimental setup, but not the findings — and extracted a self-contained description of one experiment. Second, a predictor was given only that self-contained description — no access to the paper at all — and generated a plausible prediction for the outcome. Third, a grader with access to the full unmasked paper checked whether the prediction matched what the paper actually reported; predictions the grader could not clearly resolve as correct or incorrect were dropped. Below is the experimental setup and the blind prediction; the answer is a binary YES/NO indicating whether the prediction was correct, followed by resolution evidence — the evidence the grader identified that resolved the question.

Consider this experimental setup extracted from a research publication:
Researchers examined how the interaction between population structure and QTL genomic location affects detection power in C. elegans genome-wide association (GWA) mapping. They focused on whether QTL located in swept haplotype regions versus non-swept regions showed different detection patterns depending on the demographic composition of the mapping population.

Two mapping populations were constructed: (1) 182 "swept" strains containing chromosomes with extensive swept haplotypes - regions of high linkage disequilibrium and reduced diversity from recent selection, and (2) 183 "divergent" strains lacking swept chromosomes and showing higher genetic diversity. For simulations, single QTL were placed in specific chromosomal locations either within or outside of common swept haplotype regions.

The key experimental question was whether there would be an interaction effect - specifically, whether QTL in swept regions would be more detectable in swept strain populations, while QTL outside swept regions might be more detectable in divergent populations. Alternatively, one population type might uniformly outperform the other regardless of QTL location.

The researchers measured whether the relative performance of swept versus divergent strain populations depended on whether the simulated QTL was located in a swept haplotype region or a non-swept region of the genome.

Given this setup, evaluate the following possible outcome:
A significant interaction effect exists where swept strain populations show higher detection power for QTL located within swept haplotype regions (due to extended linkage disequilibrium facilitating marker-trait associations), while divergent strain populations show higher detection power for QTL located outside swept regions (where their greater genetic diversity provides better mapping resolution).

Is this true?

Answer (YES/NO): NO